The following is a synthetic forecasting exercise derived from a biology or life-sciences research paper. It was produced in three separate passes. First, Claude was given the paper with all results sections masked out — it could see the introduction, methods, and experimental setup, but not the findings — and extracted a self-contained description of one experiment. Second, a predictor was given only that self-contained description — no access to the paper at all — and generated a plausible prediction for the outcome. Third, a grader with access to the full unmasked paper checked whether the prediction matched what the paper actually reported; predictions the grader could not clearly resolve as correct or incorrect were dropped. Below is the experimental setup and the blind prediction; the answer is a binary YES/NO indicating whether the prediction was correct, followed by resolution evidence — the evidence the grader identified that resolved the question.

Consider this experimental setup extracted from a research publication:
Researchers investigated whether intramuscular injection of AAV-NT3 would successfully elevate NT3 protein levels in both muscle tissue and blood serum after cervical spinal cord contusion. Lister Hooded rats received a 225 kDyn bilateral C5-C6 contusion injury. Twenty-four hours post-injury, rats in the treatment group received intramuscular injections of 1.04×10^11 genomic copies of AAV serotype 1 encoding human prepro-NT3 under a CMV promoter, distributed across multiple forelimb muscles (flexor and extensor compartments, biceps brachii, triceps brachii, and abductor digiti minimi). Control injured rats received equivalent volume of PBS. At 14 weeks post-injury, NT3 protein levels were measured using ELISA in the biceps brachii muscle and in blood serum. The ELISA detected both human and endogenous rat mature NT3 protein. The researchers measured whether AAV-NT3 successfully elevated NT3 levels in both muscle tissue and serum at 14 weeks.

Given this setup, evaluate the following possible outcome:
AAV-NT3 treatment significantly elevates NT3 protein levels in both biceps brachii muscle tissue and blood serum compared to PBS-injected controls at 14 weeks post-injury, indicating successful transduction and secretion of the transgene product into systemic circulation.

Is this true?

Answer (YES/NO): NO